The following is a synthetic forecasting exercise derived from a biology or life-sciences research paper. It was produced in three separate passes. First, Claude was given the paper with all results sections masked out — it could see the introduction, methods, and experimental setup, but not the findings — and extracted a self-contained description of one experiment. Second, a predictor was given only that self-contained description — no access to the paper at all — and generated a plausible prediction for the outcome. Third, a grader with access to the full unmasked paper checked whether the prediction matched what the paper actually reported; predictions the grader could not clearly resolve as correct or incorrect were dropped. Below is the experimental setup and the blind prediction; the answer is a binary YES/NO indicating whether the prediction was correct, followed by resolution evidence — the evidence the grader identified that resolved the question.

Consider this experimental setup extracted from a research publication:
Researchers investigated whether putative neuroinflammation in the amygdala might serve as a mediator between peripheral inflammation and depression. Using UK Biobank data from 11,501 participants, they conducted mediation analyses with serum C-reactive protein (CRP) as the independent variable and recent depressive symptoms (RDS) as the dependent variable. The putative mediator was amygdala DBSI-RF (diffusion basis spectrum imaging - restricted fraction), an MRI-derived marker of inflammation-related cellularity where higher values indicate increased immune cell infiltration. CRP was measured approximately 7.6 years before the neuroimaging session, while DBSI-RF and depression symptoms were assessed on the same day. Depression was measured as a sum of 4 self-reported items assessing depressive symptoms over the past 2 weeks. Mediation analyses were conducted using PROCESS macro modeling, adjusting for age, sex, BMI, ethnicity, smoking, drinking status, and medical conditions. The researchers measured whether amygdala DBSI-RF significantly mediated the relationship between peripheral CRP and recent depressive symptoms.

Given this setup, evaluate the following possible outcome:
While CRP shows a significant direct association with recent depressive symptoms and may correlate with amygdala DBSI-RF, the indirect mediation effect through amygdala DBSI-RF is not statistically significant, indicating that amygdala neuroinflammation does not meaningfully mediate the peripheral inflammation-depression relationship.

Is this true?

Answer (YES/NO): NO